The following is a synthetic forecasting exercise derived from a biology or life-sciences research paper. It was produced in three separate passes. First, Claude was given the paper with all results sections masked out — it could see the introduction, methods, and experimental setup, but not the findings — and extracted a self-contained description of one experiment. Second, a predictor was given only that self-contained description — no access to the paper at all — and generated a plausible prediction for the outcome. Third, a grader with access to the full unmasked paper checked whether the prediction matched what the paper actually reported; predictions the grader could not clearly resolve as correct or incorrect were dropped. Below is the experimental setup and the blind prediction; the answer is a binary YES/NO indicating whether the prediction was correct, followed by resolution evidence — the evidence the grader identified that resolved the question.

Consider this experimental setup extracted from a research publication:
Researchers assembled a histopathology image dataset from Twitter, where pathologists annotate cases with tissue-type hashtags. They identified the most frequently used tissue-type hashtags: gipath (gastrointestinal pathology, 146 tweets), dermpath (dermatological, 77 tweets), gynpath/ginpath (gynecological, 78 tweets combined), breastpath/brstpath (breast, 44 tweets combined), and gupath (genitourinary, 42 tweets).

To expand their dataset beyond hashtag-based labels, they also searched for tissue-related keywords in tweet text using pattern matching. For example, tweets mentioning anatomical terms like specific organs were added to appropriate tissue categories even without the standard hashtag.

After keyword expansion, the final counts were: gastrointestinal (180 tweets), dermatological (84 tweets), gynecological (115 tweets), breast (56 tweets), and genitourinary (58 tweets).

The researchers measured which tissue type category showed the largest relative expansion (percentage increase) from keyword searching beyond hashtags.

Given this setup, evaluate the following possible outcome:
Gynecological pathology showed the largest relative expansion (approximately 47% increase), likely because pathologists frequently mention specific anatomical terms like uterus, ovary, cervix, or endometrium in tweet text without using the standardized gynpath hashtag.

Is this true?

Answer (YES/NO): YES